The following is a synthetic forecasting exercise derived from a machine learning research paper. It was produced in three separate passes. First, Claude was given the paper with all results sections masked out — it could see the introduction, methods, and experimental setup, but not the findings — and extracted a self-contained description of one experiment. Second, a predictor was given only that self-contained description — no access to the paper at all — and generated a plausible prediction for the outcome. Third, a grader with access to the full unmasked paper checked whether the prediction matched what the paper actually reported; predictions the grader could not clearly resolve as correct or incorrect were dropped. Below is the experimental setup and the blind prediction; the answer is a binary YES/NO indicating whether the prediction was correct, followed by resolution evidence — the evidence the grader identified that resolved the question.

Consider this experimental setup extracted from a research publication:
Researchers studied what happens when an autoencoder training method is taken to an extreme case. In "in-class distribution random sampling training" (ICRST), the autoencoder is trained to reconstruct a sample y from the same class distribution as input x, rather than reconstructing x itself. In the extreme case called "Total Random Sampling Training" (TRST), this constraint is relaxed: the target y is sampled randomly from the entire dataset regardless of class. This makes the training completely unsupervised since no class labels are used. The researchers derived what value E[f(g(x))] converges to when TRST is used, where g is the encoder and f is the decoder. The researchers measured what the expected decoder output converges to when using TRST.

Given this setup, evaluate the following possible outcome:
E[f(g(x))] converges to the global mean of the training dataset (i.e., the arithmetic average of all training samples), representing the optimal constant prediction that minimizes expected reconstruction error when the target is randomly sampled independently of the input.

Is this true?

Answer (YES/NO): YES